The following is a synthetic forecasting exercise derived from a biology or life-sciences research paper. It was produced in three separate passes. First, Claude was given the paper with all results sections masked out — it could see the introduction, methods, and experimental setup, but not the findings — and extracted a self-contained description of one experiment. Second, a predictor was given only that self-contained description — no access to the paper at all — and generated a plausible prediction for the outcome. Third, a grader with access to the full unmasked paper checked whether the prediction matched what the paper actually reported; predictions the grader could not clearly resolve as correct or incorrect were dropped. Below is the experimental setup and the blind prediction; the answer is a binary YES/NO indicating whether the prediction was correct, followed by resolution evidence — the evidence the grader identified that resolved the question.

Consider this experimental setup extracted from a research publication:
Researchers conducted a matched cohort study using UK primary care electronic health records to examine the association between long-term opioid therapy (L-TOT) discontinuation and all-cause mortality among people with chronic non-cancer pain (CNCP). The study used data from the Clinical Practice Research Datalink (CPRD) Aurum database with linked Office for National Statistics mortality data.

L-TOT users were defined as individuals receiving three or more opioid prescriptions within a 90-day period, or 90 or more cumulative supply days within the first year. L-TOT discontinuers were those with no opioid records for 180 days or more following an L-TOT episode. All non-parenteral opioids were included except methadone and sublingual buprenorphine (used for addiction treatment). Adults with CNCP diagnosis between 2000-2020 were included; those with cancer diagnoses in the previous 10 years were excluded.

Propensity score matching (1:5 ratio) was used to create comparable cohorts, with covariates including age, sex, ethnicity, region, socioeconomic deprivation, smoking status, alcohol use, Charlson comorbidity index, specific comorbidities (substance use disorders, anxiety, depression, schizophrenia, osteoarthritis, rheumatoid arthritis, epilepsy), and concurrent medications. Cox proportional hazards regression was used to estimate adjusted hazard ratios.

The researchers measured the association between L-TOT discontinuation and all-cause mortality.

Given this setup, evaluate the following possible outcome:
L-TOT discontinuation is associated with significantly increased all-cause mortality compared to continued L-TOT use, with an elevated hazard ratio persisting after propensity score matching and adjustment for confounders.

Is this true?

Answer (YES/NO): NO